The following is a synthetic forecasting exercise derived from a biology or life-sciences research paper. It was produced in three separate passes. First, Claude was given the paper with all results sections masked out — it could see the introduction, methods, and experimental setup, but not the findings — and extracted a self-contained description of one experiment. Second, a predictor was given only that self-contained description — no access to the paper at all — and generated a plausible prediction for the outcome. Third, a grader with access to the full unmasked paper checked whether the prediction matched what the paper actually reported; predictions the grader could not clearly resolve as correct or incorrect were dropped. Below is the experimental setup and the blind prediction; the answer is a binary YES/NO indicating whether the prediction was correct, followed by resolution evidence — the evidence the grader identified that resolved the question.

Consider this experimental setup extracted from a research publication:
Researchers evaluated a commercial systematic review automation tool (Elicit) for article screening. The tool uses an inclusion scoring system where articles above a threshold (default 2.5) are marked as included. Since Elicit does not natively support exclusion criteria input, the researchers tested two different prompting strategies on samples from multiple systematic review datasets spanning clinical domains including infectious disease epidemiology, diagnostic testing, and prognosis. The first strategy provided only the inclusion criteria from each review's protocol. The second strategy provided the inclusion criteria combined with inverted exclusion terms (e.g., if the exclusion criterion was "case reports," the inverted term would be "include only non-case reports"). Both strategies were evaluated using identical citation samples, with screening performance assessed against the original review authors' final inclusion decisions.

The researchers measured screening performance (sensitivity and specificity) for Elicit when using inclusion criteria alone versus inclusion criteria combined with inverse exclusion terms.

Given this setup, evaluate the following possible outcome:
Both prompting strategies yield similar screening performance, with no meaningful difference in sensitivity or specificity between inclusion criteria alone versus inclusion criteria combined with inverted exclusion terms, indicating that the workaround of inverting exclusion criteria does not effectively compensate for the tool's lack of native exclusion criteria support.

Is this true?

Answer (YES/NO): NO